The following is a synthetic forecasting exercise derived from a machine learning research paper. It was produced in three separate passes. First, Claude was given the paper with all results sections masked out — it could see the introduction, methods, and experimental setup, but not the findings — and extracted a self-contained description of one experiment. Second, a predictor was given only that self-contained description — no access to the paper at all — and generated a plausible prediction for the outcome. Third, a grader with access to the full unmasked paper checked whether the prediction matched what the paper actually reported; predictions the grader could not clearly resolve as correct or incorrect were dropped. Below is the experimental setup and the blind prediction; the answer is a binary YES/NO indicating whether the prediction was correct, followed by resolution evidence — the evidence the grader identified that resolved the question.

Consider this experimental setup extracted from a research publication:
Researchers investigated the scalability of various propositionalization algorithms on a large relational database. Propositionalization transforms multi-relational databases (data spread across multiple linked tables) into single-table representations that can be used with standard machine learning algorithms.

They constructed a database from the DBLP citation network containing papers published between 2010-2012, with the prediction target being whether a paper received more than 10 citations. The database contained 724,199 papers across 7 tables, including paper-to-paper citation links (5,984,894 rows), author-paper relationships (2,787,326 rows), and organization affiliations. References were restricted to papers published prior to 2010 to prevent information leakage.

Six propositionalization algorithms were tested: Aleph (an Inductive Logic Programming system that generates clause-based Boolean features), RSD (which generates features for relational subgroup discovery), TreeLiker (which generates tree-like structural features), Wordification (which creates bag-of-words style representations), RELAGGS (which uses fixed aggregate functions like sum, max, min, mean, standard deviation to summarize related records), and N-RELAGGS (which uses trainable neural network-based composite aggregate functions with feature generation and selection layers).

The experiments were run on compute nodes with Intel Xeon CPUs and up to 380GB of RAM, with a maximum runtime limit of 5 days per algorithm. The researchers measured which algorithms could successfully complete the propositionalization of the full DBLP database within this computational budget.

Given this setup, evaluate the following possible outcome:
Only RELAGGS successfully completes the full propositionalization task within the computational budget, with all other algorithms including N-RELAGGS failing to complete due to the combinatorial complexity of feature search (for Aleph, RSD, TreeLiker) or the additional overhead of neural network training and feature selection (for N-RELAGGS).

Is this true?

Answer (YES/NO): NO